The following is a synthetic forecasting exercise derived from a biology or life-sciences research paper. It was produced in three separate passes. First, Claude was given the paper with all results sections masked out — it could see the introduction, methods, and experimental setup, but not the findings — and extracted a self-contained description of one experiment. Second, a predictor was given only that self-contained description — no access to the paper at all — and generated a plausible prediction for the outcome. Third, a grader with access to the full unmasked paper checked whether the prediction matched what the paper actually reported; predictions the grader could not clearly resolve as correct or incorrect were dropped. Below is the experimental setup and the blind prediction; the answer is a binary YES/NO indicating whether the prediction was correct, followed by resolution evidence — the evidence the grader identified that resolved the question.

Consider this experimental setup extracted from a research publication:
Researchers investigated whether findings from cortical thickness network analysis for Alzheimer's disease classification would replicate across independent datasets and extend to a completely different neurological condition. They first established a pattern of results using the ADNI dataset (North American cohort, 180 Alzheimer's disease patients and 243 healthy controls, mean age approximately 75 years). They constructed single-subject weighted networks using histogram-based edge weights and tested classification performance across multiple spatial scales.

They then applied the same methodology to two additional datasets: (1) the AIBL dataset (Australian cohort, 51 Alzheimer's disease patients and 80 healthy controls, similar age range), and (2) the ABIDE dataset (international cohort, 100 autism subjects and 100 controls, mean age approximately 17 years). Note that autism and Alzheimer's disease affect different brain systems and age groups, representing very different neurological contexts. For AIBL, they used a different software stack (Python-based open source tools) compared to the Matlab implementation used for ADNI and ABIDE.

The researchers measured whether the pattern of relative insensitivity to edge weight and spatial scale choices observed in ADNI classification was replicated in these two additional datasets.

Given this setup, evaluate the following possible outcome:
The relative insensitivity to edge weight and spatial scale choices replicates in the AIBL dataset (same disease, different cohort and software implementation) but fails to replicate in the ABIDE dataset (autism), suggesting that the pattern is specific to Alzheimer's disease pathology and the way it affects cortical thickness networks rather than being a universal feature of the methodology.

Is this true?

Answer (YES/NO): NO